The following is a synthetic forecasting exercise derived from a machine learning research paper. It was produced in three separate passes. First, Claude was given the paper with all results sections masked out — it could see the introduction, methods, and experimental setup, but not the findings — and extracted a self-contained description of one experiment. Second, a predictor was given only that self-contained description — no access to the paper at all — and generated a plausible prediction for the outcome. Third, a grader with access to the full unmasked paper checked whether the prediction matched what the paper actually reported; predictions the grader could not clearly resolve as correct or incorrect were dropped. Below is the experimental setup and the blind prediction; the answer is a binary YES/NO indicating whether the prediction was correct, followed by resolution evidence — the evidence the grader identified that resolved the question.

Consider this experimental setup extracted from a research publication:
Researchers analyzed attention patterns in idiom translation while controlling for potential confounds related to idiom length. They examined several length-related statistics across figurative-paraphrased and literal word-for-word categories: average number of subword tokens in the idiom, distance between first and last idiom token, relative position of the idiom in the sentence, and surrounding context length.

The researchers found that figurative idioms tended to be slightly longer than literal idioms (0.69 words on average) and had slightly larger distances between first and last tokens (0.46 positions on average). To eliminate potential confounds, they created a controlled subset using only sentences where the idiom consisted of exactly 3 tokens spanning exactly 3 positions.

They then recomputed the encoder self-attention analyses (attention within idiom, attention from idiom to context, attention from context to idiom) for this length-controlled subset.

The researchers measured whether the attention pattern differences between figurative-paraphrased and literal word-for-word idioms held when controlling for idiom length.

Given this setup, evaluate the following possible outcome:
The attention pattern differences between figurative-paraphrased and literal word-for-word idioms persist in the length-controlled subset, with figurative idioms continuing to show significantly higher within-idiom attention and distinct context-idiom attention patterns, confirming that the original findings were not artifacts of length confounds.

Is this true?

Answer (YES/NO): YES